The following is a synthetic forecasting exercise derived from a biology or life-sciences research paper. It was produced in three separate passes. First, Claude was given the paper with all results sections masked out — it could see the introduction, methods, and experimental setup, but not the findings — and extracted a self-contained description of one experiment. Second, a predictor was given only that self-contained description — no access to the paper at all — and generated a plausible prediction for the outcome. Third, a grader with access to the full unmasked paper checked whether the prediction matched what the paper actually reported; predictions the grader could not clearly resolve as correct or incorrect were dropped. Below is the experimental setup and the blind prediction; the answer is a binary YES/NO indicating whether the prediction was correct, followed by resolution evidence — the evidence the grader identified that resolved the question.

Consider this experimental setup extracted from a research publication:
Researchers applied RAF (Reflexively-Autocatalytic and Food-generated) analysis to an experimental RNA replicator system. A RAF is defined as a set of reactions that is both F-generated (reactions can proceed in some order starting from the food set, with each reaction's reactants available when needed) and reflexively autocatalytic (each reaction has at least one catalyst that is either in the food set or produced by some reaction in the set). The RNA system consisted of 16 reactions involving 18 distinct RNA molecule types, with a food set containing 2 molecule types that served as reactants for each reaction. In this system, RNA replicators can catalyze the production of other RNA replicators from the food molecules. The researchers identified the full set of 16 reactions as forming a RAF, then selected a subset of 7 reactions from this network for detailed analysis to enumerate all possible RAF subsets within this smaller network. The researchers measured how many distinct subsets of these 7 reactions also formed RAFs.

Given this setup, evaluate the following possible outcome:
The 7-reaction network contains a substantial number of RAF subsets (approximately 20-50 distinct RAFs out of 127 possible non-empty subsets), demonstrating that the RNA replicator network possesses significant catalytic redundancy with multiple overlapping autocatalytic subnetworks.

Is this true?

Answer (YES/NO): NO